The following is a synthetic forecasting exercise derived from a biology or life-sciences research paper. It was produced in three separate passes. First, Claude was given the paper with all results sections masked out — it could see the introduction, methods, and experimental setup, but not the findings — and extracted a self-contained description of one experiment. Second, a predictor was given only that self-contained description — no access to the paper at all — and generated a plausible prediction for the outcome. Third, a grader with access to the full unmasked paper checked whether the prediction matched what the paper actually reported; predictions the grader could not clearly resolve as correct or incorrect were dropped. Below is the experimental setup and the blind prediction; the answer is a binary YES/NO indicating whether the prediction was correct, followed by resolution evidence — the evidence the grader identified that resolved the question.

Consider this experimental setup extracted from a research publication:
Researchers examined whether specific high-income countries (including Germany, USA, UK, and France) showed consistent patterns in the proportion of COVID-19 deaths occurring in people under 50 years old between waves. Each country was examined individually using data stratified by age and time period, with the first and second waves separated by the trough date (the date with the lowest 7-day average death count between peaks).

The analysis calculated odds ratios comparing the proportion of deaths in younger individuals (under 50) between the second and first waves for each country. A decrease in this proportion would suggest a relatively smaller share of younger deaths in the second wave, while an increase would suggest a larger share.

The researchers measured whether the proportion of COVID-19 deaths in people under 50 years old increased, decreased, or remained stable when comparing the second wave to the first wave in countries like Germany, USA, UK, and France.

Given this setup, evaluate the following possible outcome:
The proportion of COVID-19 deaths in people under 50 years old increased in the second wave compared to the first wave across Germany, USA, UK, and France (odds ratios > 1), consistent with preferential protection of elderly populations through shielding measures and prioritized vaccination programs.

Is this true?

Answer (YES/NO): NO